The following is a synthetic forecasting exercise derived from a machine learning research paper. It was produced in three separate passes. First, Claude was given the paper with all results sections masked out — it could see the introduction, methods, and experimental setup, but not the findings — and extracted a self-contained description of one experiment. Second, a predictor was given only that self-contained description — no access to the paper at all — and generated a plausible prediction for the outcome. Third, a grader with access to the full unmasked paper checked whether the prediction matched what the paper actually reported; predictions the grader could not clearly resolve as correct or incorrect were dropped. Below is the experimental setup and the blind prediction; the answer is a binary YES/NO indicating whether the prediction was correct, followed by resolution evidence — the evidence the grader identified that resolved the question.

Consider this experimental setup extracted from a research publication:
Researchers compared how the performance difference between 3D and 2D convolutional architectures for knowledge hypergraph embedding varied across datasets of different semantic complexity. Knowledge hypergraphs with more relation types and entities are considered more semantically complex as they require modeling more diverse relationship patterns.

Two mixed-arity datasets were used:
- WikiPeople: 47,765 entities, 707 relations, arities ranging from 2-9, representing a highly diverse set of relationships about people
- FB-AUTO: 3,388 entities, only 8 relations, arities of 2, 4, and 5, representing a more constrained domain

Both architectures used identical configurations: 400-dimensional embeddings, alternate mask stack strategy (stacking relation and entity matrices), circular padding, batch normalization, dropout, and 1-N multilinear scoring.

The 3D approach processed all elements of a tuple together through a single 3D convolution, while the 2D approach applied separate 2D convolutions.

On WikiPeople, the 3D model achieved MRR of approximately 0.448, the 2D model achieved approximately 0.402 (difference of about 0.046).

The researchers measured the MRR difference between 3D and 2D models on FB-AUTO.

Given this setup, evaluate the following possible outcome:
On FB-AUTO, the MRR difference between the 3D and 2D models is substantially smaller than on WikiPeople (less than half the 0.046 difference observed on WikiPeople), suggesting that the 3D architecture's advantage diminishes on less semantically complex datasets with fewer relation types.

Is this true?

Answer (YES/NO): YES